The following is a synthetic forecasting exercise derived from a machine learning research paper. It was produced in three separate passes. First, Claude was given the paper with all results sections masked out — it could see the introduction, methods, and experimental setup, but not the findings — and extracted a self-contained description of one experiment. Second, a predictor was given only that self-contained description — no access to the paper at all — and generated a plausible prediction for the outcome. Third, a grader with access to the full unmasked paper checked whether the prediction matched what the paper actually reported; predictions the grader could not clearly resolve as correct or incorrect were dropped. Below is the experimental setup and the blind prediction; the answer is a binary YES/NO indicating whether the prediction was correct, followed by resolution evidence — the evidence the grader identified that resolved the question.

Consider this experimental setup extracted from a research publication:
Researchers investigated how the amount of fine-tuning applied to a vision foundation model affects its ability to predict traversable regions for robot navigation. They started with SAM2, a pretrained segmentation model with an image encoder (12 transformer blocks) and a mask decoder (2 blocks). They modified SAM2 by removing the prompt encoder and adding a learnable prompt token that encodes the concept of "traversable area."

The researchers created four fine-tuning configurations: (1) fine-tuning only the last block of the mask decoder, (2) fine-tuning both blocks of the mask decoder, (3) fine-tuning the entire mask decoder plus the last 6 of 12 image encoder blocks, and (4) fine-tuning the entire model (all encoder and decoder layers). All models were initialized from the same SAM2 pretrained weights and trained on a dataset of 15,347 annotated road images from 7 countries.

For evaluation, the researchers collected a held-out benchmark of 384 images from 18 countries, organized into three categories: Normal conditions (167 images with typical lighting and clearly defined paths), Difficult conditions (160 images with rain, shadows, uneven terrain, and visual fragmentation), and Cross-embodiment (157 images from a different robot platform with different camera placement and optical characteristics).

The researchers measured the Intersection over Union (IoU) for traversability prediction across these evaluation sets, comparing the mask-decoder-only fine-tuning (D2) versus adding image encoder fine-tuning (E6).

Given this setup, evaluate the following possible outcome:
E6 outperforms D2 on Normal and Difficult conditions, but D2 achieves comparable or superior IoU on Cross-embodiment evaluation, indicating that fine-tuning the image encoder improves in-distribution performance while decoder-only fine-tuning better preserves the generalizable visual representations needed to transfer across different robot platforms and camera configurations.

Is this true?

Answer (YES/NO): NO